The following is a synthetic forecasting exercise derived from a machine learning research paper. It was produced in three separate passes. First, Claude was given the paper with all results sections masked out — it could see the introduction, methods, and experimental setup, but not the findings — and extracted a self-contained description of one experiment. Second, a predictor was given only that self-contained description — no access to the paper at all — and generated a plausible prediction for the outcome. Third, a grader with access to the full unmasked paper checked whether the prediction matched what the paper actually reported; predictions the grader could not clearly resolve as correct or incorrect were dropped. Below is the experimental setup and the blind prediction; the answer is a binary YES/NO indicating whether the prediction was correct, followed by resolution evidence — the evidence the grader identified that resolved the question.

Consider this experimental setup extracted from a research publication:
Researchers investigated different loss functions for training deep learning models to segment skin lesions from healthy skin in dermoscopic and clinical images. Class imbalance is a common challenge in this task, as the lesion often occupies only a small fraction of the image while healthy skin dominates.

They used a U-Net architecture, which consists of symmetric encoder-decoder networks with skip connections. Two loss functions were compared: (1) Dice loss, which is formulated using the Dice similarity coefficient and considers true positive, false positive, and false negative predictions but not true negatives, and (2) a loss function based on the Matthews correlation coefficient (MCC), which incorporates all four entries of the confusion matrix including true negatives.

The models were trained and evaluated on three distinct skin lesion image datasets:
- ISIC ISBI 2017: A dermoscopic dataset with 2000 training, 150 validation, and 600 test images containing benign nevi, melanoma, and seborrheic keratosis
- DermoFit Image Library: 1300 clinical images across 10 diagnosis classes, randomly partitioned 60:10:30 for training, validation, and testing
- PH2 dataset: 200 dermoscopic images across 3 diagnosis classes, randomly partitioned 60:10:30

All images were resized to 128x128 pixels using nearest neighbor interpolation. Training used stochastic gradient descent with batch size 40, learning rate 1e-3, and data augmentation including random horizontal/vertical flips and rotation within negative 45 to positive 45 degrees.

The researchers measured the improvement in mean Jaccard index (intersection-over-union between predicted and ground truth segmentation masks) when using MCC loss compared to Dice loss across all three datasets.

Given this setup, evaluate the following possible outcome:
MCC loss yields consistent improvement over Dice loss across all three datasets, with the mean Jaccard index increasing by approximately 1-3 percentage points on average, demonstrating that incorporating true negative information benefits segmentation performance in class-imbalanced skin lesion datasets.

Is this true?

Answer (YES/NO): NO